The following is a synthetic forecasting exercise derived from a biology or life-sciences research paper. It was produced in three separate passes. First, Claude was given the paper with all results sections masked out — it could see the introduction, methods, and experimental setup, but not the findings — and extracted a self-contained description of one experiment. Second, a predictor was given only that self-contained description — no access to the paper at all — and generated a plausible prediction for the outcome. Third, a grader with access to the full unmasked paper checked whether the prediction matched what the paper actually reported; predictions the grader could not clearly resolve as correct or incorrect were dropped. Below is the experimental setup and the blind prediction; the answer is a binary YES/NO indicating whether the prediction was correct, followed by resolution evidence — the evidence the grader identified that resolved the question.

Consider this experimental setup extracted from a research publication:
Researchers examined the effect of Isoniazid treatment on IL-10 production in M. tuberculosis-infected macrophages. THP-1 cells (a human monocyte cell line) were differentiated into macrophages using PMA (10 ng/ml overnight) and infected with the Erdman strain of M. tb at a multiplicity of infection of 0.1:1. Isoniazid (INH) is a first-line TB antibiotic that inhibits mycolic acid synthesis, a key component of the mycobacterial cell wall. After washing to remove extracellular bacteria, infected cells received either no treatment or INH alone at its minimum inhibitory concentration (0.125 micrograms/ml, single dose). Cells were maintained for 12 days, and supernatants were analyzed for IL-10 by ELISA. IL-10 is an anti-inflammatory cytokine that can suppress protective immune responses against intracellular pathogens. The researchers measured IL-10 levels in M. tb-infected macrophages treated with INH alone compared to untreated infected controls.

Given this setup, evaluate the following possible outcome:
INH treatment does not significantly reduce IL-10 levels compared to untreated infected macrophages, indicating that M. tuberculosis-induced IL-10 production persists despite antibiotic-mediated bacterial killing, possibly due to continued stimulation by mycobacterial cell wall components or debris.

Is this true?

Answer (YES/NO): YES